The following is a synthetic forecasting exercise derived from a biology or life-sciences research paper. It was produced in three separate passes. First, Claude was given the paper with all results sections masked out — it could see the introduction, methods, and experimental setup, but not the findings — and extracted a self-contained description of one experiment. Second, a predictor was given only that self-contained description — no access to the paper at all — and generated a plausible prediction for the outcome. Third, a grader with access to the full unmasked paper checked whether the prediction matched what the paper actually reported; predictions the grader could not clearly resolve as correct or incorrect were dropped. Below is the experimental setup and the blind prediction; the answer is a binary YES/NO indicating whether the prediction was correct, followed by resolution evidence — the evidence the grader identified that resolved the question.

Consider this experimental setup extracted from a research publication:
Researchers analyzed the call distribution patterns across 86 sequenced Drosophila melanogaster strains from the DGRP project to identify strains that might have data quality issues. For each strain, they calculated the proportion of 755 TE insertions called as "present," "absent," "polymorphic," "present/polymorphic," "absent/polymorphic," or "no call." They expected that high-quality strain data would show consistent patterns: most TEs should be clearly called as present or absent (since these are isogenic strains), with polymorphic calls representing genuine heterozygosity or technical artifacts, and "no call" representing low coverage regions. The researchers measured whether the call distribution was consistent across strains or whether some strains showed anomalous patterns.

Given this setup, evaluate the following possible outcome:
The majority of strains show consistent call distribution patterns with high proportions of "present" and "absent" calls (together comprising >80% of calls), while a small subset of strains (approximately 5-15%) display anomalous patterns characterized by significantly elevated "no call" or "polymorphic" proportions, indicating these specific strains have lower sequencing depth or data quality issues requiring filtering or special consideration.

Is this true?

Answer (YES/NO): NO